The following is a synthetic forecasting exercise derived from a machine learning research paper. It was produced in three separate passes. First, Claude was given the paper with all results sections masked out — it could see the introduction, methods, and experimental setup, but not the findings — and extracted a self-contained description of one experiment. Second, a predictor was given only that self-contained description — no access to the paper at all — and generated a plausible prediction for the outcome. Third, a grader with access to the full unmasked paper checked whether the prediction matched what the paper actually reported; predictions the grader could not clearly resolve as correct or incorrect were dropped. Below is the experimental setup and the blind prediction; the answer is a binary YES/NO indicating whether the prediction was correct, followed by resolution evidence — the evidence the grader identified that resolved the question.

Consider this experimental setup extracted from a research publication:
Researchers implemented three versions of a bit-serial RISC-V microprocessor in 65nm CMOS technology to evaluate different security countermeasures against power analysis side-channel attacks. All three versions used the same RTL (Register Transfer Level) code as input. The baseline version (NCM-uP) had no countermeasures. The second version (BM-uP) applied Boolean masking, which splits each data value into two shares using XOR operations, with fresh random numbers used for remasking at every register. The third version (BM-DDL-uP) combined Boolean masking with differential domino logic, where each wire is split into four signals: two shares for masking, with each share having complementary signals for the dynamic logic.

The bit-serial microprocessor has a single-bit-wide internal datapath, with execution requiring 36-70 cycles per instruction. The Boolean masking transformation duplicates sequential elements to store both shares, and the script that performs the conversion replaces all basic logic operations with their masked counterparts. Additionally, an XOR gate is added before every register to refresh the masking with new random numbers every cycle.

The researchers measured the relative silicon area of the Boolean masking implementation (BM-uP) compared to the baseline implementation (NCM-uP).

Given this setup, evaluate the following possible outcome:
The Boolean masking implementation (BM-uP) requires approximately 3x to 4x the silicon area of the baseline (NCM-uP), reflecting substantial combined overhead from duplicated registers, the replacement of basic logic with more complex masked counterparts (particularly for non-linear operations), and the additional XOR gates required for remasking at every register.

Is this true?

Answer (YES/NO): NO